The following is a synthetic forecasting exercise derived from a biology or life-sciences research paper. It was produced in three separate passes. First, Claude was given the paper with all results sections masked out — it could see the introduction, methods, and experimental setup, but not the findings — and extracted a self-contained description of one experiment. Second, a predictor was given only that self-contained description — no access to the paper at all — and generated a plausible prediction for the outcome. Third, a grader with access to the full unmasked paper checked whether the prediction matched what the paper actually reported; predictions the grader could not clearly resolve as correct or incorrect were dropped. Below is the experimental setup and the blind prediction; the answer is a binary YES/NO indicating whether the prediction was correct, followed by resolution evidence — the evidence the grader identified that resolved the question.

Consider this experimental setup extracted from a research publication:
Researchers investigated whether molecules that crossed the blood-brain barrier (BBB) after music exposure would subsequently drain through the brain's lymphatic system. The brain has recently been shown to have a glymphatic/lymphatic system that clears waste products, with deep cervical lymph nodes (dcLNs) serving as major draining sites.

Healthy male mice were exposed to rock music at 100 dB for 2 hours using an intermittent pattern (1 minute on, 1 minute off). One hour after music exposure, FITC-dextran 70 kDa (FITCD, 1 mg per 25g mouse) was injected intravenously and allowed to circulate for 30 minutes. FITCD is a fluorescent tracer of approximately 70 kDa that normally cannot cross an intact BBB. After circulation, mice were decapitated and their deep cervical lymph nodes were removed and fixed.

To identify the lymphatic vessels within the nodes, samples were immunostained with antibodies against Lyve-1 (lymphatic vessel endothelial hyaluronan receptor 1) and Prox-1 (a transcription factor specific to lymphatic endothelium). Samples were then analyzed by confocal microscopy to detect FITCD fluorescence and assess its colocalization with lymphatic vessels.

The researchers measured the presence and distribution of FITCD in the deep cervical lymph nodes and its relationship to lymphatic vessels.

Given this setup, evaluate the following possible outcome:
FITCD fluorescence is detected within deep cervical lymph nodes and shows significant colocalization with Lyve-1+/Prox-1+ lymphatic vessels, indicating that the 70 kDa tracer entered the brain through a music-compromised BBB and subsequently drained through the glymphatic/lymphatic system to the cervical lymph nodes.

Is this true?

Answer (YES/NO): YES